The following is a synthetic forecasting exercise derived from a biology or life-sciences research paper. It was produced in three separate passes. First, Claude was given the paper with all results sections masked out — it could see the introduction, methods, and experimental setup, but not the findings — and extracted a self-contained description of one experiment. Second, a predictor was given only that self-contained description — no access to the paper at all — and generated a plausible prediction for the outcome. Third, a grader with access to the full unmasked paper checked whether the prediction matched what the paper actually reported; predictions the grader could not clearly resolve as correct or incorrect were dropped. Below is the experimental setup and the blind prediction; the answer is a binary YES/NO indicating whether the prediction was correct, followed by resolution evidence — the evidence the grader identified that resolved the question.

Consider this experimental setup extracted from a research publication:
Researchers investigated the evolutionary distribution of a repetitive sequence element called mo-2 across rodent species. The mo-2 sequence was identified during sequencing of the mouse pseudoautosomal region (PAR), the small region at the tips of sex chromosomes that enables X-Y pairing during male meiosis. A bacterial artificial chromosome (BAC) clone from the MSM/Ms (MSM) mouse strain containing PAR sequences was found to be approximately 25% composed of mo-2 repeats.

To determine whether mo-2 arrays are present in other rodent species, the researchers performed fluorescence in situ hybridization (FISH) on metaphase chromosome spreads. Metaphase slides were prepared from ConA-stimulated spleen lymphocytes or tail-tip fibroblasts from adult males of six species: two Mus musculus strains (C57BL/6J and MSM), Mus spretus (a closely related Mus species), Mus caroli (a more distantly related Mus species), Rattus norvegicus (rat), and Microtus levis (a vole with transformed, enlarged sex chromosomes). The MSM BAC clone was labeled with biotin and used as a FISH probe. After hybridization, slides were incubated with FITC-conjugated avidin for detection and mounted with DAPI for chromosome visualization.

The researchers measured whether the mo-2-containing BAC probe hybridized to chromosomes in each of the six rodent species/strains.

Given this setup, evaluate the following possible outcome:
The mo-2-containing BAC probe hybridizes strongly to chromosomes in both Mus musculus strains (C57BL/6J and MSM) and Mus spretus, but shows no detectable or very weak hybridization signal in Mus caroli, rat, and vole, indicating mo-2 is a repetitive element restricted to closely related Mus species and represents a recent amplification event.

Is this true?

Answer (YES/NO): YES